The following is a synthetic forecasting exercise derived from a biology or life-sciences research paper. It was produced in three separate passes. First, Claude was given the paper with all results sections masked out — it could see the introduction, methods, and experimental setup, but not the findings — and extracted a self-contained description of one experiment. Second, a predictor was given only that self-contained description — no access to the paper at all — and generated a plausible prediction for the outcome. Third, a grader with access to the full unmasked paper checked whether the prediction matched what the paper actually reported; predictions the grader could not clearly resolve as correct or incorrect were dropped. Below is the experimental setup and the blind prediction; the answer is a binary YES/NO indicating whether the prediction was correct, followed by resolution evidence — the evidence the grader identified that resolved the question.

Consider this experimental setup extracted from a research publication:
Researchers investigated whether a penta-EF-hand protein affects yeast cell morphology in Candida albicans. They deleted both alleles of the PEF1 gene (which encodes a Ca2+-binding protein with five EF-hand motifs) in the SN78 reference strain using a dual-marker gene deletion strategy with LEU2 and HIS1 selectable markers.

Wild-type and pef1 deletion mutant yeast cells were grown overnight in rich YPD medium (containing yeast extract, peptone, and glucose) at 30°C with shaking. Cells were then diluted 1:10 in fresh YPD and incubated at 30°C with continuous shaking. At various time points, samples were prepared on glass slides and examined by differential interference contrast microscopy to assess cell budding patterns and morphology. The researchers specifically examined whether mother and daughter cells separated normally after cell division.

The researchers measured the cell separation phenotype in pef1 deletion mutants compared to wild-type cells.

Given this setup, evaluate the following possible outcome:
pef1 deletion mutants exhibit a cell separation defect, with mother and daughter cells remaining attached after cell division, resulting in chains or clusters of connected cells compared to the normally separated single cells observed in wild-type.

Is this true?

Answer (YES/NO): YES